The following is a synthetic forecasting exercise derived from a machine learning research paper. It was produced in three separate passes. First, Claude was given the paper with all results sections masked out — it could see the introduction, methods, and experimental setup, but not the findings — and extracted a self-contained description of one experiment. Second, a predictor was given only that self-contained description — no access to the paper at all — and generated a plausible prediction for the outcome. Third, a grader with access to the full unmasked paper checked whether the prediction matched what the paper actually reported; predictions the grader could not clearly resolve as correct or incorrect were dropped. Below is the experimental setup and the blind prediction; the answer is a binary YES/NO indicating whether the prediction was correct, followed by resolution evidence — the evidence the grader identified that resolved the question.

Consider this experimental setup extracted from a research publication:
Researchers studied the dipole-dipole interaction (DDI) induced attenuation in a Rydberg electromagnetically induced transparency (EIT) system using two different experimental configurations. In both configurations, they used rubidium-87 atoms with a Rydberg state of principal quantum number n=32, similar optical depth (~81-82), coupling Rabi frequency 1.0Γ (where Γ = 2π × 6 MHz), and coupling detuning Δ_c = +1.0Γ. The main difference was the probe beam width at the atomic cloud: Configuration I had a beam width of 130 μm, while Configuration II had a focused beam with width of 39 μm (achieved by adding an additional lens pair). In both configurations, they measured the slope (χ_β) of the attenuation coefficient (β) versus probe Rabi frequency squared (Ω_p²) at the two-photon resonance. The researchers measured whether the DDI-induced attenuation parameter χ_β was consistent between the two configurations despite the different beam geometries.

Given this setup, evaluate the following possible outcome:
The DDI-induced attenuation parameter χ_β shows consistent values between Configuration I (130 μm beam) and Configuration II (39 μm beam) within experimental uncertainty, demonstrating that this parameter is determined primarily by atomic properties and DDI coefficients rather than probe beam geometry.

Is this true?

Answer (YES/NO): YES